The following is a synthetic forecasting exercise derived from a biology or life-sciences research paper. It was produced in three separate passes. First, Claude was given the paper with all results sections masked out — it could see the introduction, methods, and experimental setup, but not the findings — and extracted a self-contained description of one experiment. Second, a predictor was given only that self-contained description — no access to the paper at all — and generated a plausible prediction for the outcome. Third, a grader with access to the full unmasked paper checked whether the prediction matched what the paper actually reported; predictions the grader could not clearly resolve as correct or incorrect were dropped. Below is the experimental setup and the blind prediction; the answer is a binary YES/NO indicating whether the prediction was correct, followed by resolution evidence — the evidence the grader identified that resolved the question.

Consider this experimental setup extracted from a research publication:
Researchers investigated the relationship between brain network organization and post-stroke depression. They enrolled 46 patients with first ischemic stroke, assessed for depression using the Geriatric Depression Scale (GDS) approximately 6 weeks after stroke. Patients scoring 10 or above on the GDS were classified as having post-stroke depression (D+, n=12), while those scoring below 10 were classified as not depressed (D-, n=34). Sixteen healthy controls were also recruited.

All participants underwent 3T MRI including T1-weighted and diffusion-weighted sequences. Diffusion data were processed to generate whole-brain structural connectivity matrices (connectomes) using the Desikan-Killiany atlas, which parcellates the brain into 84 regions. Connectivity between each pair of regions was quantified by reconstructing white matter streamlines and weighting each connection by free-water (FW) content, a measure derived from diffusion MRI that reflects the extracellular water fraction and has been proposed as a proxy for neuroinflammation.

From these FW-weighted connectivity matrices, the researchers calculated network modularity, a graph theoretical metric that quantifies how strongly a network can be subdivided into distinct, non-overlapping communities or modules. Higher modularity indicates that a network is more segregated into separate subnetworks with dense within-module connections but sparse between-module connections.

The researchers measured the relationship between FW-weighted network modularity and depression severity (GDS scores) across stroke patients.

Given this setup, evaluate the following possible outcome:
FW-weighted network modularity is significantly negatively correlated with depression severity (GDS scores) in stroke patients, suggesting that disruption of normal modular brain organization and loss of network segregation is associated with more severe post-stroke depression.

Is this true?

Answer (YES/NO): NO